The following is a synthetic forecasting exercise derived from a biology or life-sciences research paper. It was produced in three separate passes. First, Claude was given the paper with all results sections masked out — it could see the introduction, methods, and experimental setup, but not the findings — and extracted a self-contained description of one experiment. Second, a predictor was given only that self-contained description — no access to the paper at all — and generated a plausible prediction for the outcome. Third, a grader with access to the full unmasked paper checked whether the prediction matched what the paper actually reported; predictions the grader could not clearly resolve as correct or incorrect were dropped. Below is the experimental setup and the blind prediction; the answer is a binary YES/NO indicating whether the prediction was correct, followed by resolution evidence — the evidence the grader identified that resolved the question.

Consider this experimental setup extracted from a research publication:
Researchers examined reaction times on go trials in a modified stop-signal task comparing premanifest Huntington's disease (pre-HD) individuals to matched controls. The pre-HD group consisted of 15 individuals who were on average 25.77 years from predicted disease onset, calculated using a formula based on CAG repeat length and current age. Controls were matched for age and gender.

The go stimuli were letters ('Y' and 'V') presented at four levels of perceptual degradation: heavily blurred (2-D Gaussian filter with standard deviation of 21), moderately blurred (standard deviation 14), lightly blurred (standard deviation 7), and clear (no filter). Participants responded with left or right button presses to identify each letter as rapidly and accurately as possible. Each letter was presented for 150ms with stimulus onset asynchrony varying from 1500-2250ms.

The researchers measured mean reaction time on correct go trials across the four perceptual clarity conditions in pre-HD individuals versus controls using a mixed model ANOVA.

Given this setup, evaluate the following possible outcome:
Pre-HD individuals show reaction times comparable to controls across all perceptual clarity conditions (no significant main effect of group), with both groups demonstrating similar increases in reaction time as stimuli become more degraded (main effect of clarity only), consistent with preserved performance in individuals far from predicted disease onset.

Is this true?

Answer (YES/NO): YES